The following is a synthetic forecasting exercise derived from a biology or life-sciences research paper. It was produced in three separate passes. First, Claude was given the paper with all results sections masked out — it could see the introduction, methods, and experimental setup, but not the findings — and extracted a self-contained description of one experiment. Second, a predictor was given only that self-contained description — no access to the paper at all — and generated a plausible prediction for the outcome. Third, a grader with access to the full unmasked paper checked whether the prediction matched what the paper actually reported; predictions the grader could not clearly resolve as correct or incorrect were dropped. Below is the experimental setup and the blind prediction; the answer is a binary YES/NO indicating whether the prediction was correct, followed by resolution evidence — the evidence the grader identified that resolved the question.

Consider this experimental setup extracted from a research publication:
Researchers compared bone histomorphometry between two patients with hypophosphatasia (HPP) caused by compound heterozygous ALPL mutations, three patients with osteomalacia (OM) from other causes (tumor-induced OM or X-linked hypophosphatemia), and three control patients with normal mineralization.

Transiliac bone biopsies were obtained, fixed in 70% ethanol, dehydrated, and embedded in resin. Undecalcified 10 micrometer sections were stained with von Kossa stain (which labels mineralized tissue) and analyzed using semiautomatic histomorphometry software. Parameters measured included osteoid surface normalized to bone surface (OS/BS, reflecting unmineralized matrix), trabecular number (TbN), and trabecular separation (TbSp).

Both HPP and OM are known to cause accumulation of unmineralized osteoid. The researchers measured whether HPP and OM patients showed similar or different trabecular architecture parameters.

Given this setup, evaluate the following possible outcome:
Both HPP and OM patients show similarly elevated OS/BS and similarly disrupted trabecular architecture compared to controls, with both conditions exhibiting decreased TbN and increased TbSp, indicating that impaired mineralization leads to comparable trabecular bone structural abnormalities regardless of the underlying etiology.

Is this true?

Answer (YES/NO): NO